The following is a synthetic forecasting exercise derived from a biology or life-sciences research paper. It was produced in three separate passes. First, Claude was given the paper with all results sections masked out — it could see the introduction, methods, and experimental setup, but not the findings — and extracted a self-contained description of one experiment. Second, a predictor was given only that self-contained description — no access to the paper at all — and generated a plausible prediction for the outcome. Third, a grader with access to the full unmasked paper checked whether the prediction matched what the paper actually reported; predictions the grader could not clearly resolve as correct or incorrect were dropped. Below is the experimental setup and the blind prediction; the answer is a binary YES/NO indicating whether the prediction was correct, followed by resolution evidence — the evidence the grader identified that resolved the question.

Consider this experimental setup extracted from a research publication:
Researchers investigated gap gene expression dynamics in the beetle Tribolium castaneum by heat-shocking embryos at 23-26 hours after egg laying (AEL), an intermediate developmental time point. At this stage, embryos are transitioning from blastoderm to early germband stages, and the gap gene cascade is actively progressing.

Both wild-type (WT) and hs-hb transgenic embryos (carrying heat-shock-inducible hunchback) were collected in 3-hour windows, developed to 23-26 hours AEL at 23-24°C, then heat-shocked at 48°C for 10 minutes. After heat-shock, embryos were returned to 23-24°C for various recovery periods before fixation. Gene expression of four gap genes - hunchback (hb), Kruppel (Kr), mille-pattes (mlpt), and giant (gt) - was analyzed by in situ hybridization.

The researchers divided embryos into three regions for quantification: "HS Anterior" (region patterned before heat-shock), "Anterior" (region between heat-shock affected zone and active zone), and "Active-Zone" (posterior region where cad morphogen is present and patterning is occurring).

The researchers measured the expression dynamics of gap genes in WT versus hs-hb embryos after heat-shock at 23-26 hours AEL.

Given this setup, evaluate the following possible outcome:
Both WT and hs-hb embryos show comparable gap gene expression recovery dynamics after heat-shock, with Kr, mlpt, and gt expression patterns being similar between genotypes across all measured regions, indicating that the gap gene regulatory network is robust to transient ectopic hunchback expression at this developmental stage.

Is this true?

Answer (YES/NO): NO